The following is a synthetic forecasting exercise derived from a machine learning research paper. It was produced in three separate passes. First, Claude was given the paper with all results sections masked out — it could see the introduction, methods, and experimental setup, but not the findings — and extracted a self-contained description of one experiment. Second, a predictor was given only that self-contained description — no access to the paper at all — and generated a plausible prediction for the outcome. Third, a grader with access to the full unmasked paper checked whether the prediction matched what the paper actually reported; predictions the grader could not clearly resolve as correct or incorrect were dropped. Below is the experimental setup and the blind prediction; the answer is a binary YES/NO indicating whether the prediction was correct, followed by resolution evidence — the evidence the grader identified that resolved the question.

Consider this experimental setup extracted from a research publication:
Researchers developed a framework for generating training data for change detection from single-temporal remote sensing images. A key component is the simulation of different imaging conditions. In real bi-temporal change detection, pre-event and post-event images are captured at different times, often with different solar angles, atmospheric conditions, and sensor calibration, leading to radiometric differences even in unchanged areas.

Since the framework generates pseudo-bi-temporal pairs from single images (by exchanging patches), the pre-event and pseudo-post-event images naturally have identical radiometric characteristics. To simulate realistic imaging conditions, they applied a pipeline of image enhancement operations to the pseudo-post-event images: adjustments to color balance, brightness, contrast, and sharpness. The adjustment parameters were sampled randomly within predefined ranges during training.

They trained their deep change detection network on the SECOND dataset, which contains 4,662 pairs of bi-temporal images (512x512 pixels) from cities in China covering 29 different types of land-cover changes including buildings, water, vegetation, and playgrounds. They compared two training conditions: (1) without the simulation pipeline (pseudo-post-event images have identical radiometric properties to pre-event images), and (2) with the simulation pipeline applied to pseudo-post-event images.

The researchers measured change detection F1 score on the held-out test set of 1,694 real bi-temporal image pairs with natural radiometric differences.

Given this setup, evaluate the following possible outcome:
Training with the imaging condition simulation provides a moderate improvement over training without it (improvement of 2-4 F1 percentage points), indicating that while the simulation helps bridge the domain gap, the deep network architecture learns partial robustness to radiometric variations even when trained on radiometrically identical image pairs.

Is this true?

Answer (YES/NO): NO